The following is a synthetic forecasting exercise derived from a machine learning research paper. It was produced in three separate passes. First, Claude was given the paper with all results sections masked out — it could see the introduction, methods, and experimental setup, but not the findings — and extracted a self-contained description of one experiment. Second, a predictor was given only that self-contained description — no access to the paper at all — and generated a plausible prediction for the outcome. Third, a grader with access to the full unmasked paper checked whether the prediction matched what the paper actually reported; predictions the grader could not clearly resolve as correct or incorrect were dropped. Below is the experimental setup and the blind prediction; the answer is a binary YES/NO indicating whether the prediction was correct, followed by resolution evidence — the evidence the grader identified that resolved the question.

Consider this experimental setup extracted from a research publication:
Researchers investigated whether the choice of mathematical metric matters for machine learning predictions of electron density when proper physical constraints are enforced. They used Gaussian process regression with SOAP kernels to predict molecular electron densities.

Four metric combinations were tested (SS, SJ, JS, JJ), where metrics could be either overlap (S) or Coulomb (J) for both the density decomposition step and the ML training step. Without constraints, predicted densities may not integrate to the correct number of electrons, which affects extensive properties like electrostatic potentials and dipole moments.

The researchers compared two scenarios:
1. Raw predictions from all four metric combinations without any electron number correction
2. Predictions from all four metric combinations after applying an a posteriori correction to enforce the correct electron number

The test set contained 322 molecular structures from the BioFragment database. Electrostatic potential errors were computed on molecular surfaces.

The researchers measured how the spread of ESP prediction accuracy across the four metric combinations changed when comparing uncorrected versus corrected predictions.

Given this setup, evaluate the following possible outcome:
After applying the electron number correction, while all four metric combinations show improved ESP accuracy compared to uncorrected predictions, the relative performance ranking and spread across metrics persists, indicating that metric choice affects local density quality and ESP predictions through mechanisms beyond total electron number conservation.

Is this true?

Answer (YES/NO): NO